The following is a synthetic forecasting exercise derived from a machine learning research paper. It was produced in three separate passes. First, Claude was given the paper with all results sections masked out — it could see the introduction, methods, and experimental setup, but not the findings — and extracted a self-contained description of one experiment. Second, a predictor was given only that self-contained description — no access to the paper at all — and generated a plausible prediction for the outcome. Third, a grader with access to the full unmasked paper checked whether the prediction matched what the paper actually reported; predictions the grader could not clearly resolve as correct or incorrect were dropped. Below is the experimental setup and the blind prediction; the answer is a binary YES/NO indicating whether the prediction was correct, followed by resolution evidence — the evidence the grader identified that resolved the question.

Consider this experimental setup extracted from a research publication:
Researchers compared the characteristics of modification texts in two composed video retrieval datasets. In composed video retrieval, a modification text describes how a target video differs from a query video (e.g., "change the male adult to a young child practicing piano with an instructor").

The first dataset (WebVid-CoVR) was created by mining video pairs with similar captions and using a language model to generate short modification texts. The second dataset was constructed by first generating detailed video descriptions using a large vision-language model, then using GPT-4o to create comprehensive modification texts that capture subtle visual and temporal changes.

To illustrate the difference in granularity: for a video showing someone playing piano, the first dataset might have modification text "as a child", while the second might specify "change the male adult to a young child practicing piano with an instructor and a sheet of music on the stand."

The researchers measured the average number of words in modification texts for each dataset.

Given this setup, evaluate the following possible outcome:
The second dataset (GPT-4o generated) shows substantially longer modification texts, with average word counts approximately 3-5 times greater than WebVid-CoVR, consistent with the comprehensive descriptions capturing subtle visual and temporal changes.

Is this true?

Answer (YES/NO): NO